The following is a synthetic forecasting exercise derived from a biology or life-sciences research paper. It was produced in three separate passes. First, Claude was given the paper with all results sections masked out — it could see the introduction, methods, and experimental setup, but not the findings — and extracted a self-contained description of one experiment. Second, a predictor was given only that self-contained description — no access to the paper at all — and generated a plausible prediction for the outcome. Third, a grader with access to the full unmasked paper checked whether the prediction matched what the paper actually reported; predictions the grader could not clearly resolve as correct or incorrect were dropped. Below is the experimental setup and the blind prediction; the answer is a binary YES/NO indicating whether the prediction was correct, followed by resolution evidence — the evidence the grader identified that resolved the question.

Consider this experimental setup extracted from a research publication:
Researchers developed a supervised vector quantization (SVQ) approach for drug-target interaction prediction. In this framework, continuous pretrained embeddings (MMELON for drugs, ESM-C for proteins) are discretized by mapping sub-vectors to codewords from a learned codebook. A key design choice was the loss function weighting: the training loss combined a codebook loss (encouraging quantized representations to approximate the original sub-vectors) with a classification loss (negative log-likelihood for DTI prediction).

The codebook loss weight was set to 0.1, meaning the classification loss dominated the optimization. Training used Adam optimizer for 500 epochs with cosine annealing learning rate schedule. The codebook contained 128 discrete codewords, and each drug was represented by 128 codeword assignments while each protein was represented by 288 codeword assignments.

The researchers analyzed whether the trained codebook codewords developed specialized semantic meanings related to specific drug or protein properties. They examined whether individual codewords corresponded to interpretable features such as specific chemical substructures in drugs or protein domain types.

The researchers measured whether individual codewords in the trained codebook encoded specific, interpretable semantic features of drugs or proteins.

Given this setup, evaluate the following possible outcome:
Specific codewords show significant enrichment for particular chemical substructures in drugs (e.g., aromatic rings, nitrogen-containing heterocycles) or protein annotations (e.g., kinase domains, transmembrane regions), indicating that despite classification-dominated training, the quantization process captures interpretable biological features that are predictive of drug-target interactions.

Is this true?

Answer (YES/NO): NO